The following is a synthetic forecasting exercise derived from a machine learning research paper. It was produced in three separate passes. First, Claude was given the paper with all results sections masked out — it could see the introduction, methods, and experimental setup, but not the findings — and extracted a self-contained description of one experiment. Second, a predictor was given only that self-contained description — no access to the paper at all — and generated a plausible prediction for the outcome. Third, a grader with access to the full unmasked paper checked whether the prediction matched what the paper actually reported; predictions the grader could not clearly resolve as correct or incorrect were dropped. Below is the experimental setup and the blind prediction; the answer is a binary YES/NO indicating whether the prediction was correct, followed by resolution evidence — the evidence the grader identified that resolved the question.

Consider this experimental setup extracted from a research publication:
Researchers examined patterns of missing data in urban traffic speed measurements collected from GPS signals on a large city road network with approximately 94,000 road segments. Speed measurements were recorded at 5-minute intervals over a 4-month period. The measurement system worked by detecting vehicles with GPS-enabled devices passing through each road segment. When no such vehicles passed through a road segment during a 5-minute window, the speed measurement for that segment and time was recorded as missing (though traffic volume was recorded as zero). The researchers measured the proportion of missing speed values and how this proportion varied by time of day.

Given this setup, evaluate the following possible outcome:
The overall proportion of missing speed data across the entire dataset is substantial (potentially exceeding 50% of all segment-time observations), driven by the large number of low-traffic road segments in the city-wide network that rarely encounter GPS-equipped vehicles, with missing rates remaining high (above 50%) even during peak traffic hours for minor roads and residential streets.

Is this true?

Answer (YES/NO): NO